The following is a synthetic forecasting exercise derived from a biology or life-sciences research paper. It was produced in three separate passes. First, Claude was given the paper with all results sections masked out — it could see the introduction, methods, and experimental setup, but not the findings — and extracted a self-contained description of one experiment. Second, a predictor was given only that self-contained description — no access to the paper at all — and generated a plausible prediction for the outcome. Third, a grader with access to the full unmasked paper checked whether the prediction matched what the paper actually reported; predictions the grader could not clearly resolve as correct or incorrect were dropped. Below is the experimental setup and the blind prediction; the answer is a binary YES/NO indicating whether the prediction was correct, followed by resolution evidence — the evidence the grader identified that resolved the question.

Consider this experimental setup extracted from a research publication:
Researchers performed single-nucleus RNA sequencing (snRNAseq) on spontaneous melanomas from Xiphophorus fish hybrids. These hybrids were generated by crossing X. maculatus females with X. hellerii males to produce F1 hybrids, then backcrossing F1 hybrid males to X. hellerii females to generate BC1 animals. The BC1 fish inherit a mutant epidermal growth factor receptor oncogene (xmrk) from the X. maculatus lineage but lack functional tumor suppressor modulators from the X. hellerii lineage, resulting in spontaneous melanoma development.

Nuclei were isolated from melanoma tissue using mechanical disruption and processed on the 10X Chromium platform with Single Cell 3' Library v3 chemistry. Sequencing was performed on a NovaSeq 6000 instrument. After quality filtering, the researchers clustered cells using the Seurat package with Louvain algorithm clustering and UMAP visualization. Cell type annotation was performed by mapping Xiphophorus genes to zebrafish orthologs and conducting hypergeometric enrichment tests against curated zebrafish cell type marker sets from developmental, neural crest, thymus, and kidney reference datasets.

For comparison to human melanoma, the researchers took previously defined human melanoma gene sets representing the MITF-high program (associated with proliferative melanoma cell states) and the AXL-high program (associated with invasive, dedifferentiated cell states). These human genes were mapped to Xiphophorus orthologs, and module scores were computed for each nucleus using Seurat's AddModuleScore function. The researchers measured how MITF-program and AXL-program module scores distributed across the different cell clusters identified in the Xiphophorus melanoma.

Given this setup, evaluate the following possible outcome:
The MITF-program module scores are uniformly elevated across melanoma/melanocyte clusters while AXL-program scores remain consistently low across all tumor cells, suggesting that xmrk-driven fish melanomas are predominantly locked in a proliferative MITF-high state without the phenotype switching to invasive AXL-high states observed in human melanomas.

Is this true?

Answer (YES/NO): NO